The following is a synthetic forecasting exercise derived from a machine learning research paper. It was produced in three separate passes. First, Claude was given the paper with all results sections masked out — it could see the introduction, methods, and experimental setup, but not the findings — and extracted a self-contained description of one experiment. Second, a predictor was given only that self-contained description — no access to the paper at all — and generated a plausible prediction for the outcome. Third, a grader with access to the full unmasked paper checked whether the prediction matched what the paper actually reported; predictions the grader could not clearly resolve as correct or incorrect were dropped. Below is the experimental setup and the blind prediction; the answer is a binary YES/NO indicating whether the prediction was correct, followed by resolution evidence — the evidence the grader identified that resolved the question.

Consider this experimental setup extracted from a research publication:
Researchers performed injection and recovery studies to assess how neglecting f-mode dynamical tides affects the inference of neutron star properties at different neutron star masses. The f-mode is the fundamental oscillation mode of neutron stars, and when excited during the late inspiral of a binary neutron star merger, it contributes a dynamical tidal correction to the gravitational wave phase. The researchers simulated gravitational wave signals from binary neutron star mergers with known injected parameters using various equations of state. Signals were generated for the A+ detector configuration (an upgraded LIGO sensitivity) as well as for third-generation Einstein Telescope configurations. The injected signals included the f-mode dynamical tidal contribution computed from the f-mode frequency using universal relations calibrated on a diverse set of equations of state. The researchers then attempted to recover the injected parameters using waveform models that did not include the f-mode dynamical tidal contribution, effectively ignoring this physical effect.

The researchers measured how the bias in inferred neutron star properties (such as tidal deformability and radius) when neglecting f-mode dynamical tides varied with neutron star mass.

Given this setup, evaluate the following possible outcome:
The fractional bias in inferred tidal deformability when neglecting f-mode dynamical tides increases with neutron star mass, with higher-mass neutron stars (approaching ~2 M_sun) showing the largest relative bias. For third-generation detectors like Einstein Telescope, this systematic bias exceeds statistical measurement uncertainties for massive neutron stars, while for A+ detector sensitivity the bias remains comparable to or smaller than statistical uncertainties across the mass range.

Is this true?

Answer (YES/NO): NO